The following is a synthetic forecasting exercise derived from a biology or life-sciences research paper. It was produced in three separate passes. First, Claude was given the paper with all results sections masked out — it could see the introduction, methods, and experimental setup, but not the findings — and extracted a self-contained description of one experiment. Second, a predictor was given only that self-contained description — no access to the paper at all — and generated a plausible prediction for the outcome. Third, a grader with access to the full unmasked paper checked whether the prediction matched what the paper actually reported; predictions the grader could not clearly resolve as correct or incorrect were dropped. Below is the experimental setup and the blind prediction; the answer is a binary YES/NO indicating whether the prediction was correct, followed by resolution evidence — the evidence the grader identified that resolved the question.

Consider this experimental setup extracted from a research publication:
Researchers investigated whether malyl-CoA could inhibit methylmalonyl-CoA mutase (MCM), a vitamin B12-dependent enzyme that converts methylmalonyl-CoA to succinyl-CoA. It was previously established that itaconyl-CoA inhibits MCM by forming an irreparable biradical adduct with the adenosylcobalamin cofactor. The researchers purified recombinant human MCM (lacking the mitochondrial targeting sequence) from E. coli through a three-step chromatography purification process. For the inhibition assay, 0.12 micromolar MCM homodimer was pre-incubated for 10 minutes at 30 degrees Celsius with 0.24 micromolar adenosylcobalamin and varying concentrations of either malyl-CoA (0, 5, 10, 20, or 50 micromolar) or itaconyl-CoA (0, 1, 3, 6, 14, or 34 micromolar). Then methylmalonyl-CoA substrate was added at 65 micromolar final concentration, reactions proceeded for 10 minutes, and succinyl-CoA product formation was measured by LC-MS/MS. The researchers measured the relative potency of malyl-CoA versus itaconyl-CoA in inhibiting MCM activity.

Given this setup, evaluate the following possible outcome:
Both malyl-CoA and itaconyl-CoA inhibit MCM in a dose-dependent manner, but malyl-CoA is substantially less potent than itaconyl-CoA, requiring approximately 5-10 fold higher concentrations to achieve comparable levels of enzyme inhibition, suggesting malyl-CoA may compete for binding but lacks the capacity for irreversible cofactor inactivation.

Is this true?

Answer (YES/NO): NO